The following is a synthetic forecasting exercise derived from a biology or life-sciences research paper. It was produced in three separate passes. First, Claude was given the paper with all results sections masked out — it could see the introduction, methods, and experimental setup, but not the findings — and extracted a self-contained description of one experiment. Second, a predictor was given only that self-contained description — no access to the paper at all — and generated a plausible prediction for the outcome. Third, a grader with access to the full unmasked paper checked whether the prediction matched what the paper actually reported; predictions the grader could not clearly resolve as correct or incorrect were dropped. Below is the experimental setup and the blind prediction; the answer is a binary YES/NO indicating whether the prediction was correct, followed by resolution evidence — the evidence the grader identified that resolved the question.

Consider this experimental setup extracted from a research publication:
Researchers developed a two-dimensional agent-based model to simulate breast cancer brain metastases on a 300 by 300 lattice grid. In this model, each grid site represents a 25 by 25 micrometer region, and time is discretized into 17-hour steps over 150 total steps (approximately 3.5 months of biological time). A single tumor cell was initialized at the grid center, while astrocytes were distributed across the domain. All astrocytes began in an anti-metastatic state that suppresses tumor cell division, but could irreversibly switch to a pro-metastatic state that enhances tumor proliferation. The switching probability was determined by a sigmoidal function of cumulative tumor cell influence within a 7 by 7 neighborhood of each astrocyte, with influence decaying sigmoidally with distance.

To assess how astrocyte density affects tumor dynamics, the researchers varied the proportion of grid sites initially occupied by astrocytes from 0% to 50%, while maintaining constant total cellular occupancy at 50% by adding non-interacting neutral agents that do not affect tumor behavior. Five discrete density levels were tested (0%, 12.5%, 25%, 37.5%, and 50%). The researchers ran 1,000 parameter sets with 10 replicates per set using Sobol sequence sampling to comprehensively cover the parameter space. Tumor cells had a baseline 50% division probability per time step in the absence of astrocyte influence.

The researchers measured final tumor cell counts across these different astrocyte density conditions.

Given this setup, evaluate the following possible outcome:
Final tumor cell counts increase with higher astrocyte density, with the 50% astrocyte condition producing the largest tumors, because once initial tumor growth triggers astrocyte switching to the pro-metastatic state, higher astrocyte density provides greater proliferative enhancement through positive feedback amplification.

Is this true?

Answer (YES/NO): YES